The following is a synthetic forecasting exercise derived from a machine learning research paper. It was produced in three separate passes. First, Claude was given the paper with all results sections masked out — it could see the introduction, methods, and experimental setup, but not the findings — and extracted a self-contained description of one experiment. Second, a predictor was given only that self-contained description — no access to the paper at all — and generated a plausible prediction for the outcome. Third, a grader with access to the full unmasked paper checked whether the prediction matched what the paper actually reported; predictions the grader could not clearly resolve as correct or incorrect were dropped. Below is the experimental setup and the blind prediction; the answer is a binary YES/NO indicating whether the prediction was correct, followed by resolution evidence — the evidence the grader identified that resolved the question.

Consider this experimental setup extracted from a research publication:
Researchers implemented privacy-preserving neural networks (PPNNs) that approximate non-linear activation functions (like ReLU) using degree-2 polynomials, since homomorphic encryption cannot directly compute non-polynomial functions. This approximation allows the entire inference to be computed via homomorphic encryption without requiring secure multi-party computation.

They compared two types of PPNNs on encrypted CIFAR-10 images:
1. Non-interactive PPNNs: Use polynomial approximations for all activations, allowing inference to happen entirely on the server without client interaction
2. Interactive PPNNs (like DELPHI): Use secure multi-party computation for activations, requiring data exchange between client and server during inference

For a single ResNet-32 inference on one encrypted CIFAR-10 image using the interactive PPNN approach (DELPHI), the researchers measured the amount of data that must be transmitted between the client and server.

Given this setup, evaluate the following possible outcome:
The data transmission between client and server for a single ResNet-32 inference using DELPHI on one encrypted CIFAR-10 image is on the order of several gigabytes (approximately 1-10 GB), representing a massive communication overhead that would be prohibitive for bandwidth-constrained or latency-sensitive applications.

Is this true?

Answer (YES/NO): YES